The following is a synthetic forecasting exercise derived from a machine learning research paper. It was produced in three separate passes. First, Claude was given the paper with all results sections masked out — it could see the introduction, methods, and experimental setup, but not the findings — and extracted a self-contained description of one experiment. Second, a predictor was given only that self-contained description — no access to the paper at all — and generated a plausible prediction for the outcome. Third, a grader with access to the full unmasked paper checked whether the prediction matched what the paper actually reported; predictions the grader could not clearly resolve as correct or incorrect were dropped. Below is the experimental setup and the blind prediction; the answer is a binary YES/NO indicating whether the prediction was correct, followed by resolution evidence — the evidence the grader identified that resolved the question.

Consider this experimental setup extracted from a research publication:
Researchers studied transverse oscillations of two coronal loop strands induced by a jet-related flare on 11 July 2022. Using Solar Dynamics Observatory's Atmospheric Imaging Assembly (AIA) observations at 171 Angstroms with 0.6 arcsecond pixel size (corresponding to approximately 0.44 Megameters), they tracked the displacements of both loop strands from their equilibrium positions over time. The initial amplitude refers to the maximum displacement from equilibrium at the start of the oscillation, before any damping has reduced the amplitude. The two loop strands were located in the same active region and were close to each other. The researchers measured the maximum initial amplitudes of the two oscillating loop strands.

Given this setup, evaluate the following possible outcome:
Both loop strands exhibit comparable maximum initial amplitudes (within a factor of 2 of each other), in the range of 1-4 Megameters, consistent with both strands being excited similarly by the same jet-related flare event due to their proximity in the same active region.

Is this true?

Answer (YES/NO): NO